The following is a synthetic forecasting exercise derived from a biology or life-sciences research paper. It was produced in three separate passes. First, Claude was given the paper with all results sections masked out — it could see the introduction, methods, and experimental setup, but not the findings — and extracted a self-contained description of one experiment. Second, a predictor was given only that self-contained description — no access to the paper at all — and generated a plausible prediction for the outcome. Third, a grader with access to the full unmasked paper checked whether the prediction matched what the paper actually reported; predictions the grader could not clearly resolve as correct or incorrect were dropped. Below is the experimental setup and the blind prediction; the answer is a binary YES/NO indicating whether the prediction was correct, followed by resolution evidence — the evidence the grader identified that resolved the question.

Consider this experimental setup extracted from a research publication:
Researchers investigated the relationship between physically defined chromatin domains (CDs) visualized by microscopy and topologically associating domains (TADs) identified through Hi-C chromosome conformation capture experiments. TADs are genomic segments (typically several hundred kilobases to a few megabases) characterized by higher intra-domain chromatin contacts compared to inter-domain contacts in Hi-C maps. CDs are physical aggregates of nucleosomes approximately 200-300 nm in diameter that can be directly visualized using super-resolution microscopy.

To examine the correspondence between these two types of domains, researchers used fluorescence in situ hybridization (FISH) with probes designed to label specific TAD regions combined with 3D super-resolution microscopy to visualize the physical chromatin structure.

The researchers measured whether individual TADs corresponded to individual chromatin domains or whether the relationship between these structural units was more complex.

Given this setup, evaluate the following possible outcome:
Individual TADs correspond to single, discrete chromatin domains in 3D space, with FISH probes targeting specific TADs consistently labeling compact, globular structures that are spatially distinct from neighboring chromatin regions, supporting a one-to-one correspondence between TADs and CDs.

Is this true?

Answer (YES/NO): YES